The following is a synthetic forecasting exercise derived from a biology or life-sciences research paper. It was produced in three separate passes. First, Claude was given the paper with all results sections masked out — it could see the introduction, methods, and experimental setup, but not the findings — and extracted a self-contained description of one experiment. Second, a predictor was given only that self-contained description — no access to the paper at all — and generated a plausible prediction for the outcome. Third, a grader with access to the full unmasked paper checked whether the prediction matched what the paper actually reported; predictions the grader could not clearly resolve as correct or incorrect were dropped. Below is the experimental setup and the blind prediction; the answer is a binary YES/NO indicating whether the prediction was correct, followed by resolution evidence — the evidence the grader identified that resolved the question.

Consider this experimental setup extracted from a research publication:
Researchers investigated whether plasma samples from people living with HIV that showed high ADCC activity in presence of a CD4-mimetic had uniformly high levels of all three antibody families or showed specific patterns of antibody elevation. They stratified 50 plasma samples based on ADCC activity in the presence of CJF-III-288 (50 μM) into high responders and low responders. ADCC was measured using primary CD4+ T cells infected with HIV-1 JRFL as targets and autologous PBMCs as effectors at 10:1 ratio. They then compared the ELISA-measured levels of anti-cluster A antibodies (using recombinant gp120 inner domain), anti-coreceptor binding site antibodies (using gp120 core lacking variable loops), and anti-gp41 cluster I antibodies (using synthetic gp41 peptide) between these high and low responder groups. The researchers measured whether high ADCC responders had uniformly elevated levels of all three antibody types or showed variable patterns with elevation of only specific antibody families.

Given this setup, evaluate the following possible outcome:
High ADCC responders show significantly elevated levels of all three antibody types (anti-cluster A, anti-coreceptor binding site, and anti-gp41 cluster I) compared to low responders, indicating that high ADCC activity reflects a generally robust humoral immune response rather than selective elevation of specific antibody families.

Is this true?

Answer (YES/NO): YES